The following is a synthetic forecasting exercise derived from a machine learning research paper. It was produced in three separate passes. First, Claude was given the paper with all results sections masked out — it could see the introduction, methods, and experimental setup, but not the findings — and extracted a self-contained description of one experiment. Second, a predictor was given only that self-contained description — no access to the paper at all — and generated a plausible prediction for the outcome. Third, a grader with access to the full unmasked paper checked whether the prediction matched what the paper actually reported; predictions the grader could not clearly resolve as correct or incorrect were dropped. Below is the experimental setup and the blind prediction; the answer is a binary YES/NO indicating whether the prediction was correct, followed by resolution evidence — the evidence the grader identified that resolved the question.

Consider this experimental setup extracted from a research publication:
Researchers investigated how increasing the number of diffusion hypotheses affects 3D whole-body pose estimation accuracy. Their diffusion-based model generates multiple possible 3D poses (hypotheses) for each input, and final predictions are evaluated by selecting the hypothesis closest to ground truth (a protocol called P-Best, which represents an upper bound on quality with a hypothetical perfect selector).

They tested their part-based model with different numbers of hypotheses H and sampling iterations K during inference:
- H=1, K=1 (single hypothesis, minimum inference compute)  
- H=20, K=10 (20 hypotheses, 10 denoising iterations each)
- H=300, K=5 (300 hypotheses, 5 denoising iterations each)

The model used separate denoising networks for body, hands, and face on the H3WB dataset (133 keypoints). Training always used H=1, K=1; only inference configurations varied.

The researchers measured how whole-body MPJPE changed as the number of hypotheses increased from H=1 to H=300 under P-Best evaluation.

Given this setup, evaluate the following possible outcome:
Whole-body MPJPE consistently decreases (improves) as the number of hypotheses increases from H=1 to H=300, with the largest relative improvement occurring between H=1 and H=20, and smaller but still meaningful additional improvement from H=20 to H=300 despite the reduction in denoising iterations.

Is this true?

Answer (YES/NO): YES